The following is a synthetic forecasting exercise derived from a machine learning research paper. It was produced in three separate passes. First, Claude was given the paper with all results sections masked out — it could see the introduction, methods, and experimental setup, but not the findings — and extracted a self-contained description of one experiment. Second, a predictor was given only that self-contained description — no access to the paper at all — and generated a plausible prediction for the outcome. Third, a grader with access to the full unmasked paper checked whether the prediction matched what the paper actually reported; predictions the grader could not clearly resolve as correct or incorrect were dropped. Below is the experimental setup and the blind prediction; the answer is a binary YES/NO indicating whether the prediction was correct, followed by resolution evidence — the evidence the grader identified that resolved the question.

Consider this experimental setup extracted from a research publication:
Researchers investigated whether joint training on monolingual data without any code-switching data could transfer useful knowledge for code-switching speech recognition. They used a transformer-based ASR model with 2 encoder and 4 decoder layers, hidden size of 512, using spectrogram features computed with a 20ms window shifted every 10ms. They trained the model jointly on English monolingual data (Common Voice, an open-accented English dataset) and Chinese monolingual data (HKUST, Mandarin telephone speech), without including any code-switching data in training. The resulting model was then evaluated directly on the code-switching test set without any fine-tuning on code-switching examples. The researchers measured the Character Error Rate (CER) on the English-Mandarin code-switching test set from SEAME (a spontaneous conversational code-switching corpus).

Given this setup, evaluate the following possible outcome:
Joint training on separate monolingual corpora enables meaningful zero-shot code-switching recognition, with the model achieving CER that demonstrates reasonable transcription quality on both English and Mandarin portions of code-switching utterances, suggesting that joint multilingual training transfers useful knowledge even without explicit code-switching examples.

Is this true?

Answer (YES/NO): NO